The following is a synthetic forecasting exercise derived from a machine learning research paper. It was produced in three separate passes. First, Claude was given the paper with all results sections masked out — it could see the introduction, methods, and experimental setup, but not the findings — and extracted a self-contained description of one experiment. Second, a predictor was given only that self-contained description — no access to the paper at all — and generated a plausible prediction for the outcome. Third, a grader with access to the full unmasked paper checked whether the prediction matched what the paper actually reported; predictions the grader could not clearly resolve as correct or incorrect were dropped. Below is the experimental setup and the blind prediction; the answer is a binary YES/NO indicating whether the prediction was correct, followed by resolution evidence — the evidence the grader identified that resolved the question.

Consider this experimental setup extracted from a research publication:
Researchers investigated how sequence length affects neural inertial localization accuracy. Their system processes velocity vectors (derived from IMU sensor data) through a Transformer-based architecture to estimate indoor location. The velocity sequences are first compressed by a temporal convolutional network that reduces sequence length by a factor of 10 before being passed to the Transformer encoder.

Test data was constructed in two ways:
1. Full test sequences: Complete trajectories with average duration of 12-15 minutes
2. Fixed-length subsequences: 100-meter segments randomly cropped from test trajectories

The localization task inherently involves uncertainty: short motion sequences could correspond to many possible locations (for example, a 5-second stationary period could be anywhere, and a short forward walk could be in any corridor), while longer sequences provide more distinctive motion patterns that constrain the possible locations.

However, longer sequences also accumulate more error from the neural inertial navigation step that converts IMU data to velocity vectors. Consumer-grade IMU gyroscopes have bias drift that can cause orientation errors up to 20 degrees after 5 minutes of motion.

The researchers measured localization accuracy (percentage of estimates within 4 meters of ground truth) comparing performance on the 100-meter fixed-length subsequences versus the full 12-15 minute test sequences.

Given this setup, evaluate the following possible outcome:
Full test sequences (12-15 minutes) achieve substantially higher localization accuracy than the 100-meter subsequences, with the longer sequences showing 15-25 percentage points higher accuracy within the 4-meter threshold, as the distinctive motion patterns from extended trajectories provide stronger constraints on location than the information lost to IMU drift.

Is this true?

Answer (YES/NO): NO